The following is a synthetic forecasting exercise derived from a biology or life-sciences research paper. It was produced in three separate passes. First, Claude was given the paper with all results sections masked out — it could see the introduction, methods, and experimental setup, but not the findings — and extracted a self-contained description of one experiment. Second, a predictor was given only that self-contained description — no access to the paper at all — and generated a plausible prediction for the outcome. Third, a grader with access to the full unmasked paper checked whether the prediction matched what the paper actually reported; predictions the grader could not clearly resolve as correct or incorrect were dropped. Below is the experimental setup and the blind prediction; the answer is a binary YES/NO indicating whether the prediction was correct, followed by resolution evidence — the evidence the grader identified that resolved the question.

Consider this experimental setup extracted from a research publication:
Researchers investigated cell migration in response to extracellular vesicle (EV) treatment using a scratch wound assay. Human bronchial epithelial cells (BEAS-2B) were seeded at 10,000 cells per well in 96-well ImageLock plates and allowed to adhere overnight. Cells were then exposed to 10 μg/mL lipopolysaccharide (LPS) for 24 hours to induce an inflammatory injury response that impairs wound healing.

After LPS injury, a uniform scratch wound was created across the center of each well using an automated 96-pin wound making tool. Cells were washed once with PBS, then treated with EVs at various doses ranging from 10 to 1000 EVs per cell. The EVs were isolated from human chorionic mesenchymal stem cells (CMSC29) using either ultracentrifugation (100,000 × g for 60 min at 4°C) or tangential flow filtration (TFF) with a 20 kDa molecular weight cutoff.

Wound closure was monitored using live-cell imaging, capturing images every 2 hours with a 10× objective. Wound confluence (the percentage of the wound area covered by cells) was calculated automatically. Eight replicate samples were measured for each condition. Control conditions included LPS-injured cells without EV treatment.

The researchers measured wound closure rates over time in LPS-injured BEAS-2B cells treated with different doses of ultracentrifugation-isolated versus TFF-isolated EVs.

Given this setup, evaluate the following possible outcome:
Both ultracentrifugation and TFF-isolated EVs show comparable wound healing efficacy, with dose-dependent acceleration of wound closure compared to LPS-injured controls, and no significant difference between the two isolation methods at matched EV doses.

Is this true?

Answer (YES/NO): NO